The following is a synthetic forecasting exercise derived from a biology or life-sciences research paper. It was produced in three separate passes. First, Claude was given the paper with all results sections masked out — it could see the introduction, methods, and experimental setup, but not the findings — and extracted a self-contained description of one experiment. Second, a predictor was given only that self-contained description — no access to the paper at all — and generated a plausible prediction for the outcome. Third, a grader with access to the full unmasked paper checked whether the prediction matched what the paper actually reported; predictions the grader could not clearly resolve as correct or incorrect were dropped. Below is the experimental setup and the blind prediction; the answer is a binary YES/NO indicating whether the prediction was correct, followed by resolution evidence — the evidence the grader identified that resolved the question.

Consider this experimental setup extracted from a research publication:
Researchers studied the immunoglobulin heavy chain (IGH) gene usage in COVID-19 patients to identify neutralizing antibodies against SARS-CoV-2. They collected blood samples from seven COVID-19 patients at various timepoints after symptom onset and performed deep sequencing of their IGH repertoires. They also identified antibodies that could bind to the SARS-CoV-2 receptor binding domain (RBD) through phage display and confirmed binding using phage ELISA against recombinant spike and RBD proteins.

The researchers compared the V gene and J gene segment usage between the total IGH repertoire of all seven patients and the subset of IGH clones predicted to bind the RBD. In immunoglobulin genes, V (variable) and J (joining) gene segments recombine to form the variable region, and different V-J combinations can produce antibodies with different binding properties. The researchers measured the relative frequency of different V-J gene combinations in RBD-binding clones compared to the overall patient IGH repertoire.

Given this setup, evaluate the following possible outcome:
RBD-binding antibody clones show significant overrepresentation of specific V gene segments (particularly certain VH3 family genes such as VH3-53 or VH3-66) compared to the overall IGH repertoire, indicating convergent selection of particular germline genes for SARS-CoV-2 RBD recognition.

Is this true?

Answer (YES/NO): YES